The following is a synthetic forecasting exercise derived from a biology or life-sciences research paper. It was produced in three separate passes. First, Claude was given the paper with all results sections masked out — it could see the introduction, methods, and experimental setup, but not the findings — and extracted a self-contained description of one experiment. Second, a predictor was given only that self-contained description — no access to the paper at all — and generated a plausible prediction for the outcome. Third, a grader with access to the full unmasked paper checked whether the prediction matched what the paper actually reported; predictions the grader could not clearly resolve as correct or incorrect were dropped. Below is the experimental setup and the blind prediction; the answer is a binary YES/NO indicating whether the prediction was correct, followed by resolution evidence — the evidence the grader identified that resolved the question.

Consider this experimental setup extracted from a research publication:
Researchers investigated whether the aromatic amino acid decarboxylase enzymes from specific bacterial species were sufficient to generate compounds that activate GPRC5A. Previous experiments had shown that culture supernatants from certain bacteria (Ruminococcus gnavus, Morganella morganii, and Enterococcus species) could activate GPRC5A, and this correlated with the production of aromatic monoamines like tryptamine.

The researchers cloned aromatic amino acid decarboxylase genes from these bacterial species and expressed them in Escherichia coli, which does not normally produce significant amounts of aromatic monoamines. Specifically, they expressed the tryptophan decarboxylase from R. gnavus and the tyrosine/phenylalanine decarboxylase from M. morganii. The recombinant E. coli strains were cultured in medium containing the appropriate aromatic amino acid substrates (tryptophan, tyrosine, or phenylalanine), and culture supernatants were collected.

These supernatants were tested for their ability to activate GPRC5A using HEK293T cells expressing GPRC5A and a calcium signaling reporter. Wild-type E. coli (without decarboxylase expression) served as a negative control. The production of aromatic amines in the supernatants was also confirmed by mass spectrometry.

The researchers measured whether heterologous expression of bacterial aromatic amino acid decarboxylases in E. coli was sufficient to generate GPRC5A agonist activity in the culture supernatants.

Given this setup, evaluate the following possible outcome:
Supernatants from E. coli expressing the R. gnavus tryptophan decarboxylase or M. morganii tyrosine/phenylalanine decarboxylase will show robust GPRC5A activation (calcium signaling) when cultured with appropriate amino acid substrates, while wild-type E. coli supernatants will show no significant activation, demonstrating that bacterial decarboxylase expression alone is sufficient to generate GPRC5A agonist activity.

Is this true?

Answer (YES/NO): YES